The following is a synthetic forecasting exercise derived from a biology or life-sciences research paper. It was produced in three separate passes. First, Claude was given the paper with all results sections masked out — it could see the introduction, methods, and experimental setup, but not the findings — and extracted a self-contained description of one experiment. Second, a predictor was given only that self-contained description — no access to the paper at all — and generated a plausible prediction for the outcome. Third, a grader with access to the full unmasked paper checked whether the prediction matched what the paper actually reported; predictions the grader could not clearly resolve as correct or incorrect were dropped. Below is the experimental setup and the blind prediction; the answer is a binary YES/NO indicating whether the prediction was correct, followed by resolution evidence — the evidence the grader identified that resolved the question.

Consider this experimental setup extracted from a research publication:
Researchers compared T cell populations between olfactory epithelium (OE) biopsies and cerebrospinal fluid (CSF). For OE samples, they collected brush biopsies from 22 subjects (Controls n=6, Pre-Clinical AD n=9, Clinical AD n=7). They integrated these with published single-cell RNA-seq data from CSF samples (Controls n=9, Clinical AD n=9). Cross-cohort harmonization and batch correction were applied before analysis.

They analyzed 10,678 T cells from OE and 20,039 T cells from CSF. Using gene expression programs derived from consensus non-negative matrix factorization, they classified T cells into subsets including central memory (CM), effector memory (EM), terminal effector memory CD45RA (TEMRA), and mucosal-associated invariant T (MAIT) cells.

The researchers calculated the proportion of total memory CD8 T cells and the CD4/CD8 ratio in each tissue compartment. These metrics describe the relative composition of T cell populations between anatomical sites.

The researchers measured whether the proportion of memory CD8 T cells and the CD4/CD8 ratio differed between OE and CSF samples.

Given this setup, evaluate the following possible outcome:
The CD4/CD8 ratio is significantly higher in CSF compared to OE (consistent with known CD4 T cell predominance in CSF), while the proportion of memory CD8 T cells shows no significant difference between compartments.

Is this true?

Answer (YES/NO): NO